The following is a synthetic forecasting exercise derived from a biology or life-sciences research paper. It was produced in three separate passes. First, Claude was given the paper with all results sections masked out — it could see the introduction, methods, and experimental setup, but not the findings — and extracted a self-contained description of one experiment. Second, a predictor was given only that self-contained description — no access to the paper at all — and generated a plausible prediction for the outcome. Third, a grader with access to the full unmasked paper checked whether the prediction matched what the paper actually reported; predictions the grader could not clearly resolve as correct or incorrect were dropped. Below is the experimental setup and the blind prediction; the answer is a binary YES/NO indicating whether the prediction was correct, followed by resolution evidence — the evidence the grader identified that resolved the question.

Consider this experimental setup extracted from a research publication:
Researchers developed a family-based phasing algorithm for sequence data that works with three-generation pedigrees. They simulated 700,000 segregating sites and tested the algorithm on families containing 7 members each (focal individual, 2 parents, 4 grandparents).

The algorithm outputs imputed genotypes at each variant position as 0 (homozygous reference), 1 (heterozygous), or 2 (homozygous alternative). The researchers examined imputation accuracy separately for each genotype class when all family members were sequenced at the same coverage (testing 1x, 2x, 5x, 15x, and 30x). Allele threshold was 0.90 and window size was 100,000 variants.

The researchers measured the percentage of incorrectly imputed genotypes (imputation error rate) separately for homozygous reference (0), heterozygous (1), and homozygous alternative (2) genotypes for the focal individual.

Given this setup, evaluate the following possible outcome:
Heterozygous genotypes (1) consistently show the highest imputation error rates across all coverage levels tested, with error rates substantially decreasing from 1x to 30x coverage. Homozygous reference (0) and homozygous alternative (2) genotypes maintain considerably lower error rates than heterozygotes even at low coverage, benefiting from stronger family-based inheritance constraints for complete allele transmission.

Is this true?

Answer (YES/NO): NO